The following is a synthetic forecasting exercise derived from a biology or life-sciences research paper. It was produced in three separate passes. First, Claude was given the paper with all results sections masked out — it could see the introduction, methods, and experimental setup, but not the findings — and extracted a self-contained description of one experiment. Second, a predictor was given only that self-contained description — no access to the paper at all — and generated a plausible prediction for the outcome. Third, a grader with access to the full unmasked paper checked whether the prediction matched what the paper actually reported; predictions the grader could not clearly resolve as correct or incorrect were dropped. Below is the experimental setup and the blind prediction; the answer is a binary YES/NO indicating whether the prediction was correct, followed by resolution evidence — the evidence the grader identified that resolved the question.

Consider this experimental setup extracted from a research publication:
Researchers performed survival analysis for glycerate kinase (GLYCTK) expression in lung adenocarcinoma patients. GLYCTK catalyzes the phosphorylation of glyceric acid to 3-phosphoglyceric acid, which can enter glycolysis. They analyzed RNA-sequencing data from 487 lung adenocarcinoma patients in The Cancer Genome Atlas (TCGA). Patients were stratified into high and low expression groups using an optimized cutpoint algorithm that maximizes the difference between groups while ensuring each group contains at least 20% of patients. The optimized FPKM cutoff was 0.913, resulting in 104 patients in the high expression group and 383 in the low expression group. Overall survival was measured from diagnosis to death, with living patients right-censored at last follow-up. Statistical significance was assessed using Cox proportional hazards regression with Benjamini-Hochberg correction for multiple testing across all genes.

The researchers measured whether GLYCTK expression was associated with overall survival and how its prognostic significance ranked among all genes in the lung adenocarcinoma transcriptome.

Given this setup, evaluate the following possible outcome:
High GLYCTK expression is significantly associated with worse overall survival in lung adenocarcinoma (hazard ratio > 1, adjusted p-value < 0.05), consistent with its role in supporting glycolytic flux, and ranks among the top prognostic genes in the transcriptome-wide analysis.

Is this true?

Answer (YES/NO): NO